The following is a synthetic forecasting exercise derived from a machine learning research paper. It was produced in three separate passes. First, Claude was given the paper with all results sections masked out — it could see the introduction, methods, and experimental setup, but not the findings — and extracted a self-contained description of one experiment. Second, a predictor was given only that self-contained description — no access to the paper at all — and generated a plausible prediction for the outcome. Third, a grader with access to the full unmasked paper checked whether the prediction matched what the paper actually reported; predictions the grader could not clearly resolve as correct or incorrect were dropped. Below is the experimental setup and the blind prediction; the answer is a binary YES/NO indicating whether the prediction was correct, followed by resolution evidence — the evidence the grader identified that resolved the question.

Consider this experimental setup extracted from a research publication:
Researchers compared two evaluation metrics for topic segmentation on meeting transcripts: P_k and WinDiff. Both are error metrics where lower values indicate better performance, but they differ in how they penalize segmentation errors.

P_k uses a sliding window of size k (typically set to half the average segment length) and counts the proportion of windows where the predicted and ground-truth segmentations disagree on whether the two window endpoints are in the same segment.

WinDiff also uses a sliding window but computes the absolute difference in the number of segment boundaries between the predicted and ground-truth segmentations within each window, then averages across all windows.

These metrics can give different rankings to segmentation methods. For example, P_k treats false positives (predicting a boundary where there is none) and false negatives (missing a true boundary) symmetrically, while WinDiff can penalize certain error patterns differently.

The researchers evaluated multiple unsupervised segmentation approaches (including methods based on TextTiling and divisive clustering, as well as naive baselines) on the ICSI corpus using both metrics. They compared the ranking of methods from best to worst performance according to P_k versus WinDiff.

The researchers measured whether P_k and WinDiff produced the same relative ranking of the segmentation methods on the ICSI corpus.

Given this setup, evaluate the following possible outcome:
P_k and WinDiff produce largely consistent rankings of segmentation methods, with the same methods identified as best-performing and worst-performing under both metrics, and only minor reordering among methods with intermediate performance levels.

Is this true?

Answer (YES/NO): YES